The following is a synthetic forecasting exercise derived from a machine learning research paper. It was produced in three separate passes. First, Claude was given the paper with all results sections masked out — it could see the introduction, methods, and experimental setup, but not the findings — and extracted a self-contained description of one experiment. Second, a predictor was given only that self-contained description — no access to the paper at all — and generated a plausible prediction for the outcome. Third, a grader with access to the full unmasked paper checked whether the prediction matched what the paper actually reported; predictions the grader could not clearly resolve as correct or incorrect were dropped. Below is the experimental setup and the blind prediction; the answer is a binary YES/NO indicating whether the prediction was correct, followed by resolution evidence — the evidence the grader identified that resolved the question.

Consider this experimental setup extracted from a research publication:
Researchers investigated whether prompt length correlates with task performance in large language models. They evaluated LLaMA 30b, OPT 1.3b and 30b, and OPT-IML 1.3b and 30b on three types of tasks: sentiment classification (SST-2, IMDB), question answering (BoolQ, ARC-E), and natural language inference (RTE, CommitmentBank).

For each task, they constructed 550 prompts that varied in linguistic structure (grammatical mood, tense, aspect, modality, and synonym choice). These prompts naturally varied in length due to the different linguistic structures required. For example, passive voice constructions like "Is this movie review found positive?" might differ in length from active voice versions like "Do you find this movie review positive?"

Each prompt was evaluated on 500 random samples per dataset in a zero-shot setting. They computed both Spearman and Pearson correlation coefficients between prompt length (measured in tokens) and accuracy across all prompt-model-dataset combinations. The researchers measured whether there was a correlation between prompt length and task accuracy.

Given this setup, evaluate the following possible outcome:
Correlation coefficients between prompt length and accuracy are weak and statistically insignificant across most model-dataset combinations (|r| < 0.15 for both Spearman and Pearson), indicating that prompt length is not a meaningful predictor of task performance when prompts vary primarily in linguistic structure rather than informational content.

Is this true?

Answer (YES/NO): NO